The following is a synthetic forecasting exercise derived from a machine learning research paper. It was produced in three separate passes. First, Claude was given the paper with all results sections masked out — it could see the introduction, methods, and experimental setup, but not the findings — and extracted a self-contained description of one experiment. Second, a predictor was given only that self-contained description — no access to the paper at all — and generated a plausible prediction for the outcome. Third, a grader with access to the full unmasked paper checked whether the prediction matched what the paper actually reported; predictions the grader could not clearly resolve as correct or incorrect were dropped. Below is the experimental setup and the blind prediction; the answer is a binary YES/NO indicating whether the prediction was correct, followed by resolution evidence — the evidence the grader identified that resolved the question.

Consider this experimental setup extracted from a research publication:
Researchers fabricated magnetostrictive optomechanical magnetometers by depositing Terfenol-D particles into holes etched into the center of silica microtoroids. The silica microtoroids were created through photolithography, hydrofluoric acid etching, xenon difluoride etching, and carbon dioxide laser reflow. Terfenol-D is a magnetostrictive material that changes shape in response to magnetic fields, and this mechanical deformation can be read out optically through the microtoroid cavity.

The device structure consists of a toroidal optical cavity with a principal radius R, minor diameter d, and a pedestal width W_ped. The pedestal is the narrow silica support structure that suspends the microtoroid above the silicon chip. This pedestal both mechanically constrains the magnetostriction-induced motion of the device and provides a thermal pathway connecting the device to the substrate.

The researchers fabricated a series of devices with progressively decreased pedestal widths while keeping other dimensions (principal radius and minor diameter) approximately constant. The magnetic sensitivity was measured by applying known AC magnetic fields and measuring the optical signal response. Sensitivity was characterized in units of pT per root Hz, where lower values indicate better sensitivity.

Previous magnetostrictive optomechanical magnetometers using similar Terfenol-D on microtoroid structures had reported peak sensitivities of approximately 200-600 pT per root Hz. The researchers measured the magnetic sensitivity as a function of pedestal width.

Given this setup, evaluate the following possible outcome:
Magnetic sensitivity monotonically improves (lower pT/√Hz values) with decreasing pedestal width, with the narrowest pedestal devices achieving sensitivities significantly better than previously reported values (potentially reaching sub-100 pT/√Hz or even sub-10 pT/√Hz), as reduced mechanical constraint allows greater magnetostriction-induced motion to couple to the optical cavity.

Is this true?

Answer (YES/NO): YES